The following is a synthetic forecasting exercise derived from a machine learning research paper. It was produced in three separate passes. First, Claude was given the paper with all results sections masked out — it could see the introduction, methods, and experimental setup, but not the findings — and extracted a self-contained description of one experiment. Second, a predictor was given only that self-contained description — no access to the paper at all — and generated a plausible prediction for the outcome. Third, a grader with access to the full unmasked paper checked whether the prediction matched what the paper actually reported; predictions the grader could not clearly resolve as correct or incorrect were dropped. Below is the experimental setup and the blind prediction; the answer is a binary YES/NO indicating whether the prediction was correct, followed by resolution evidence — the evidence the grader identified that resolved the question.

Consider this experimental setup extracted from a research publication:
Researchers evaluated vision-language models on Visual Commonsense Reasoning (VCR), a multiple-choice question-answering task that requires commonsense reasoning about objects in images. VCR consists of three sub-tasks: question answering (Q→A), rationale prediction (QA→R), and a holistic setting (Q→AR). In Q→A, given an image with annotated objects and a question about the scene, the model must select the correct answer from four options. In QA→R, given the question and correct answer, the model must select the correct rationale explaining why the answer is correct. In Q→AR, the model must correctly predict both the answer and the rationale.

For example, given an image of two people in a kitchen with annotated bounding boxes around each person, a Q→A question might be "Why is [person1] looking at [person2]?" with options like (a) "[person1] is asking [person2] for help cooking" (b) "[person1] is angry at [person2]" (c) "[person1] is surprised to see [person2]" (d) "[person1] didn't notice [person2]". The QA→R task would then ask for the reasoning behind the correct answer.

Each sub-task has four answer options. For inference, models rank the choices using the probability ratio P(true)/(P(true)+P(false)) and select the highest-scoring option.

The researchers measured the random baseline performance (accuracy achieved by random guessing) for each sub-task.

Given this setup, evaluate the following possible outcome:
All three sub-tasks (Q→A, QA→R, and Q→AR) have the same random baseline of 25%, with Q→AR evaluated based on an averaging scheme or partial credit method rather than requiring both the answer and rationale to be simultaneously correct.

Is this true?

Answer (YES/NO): NO